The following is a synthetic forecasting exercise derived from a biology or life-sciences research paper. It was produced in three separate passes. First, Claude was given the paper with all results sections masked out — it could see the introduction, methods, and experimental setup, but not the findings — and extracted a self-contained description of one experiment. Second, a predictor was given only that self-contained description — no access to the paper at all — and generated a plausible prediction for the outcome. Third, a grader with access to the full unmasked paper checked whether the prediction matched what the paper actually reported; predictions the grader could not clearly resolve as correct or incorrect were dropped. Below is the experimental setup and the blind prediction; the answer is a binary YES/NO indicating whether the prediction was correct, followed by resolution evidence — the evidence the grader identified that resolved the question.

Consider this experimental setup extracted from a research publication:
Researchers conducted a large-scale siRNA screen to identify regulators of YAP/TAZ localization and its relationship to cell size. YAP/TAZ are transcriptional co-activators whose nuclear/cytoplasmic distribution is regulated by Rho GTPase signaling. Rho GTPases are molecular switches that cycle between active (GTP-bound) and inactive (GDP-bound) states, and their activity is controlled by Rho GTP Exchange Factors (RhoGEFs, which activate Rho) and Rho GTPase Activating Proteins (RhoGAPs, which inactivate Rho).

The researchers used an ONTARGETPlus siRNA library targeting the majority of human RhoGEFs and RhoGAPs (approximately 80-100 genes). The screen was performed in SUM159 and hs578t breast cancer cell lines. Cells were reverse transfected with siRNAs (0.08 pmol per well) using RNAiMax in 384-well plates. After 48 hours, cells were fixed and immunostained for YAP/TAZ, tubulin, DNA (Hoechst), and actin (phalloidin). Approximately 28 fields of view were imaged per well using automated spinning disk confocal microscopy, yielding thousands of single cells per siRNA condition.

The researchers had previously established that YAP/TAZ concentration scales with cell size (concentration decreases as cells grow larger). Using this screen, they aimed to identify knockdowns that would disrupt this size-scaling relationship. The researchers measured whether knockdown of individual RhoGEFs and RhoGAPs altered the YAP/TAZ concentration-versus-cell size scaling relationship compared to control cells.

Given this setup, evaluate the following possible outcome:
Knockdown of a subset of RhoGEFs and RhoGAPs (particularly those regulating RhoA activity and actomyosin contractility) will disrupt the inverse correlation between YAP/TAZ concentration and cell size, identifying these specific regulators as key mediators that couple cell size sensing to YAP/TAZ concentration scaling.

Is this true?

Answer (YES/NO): NO